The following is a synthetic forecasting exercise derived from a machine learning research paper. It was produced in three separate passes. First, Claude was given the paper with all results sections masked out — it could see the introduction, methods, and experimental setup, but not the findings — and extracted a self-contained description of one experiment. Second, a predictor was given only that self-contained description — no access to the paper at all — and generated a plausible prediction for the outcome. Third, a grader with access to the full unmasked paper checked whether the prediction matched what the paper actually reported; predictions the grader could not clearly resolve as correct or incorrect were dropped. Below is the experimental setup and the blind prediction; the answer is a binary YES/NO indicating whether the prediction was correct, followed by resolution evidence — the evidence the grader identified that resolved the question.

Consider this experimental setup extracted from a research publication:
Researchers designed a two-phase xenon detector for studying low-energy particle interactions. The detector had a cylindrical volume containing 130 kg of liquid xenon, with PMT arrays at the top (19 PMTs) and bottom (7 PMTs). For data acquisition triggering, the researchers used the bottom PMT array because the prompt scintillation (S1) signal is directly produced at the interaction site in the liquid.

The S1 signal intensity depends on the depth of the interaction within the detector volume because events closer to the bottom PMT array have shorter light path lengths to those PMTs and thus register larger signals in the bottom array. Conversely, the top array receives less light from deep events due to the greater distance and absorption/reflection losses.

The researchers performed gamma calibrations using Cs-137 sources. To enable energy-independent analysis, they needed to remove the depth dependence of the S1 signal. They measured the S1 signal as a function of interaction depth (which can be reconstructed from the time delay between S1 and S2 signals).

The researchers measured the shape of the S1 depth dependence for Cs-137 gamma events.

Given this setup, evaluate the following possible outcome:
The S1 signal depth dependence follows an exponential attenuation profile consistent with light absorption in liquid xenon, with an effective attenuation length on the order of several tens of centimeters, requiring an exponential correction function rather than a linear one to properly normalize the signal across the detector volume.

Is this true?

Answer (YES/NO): NO